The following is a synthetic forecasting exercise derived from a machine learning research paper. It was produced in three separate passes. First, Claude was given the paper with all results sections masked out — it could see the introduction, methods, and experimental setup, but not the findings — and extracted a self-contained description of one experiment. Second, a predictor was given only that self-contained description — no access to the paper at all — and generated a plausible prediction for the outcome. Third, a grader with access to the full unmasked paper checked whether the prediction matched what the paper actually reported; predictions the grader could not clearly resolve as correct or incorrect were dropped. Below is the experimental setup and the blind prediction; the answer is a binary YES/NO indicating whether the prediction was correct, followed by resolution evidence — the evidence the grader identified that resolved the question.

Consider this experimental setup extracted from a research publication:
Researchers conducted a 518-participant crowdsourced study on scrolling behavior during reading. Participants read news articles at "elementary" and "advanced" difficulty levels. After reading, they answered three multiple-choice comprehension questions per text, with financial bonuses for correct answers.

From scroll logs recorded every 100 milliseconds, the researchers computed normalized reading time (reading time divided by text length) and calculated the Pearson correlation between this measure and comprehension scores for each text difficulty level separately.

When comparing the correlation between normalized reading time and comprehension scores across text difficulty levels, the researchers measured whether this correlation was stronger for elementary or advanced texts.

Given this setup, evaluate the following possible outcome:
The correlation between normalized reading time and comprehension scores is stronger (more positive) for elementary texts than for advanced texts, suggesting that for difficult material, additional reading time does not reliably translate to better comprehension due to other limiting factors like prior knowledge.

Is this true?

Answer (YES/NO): NO